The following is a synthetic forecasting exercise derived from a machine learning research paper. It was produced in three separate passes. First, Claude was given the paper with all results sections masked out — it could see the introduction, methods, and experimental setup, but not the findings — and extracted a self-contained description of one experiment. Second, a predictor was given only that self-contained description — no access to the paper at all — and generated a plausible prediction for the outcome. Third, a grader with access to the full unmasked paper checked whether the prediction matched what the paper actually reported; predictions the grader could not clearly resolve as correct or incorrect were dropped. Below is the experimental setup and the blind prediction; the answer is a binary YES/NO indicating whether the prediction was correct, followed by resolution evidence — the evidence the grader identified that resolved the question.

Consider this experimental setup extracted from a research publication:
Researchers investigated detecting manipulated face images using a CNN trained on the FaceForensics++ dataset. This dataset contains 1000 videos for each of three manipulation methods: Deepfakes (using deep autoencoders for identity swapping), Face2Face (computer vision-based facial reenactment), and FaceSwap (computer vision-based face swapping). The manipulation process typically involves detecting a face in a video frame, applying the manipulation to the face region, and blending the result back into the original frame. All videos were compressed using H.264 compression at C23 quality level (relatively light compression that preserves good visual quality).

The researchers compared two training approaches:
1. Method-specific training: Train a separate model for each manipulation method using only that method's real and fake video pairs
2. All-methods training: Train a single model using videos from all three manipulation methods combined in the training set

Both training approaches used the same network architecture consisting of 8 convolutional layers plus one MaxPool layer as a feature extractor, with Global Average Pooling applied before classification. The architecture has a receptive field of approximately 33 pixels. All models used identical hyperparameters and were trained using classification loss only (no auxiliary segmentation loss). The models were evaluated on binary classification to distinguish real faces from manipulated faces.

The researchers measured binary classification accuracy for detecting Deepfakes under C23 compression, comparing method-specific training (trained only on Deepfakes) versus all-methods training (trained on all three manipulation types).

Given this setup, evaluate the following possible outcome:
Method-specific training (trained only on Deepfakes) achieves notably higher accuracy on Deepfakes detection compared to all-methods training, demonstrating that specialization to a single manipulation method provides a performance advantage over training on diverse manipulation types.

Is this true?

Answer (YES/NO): YES